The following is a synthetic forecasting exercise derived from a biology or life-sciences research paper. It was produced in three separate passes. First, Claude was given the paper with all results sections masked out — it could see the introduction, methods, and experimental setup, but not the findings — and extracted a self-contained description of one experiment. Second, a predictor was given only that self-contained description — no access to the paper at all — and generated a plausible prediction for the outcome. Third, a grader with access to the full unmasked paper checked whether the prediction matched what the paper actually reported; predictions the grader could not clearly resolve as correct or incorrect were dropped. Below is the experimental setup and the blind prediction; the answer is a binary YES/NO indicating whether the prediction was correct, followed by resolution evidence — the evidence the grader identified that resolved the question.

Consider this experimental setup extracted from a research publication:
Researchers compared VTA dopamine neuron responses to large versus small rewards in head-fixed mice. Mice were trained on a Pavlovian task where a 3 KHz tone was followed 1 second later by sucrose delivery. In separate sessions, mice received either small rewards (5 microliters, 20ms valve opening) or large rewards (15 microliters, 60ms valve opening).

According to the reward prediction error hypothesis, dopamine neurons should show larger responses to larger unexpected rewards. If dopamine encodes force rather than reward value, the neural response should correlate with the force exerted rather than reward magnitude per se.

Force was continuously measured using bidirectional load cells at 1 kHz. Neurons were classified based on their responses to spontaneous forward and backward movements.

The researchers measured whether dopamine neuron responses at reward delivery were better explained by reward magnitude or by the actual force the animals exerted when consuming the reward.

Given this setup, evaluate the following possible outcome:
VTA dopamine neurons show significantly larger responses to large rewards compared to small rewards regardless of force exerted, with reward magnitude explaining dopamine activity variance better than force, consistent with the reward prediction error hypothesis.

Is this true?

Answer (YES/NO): NO